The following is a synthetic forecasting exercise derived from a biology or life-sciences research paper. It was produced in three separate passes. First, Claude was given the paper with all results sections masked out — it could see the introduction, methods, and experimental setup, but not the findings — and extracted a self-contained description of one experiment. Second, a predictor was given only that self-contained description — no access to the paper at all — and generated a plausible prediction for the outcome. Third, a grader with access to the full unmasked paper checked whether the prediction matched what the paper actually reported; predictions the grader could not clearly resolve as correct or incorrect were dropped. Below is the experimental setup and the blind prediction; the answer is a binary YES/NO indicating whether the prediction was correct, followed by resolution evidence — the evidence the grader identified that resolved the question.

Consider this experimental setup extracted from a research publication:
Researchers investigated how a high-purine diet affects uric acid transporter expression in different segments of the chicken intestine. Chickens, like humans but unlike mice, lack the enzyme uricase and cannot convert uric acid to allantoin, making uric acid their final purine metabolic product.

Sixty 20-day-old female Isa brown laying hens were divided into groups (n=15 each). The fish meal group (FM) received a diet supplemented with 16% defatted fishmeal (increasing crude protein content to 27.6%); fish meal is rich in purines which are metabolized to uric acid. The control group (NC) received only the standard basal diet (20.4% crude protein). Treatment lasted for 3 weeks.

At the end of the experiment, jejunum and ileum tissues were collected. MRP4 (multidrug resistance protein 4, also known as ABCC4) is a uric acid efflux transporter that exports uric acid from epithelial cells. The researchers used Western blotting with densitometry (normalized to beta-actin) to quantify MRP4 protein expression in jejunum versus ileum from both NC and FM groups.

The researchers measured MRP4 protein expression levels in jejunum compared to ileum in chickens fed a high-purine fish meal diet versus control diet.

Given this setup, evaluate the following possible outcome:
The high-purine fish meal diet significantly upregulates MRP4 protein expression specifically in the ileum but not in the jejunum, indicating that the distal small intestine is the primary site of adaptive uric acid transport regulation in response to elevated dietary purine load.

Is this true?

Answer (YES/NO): NO